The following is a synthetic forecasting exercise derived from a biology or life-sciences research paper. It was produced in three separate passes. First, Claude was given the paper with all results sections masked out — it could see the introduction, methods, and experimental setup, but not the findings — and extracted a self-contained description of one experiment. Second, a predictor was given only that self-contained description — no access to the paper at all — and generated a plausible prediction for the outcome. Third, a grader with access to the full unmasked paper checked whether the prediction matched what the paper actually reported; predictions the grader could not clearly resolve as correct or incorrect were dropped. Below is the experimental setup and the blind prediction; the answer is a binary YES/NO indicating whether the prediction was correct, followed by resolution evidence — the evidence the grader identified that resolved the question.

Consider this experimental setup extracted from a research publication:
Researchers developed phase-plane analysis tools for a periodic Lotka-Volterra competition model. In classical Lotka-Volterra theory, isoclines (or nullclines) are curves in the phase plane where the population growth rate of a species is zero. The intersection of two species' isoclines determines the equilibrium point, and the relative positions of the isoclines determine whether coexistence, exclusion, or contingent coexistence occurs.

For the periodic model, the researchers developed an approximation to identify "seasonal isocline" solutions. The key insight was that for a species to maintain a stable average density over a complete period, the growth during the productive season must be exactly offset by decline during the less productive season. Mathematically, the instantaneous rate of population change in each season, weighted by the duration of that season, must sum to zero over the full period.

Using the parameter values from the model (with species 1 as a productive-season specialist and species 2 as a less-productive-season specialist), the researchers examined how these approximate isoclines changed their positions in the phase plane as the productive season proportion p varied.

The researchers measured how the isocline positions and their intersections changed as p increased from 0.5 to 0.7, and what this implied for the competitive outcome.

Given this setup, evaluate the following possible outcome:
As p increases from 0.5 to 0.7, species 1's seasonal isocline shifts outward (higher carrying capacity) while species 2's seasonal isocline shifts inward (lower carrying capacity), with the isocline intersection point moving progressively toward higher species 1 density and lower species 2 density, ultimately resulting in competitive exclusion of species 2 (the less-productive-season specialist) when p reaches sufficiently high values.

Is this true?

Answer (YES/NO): YES